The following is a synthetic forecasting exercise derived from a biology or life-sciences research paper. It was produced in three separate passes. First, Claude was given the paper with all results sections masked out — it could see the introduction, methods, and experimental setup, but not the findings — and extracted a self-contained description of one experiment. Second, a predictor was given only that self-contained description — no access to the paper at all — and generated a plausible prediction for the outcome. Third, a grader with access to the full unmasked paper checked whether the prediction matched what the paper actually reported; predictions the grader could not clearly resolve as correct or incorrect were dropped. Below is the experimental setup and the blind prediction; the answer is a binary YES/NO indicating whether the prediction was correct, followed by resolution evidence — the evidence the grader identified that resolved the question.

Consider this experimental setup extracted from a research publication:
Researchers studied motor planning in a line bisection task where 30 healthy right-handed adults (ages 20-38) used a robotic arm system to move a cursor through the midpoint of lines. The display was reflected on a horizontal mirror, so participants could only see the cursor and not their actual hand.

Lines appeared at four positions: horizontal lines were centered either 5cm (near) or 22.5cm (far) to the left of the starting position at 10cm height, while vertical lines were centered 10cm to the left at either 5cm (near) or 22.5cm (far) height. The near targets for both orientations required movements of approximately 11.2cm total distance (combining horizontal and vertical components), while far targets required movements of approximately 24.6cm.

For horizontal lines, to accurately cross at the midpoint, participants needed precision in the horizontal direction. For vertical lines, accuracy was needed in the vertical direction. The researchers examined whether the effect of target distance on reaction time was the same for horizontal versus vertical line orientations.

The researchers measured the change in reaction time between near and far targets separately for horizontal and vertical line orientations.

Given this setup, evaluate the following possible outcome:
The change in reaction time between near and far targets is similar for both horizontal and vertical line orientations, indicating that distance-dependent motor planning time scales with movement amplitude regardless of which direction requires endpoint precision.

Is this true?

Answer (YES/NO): NO